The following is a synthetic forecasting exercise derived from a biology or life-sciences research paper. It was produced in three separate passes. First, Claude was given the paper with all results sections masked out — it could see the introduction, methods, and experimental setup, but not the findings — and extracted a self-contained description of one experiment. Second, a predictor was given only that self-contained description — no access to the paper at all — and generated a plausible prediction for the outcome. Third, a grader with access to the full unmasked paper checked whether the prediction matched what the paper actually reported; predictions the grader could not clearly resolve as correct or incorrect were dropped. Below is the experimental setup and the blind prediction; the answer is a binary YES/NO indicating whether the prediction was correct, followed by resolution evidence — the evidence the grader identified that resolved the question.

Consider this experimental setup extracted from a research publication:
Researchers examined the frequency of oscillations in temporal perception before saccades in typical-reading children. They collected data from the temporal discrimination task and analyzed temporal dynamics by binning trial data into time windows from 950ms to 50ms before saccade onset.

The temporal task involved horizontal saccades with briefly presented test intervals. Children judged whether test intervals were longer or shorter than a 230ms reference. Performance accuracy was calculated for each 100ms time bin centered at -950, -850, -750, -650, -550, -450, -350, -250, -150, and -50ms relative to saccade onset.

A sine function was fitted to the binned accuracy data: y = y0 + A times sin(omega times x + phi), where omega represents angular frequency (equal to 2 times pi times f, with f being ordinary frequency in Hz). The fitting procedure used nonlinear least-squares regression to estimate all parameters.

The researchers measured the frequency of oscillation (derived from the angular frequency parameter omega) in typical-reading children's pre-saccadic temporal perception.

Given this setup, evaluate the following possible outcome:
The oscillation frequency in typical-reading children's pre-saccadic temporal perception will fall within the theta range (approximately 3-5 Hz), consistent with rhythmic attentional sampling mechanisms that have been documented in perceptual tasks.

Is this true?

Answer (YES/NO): NO